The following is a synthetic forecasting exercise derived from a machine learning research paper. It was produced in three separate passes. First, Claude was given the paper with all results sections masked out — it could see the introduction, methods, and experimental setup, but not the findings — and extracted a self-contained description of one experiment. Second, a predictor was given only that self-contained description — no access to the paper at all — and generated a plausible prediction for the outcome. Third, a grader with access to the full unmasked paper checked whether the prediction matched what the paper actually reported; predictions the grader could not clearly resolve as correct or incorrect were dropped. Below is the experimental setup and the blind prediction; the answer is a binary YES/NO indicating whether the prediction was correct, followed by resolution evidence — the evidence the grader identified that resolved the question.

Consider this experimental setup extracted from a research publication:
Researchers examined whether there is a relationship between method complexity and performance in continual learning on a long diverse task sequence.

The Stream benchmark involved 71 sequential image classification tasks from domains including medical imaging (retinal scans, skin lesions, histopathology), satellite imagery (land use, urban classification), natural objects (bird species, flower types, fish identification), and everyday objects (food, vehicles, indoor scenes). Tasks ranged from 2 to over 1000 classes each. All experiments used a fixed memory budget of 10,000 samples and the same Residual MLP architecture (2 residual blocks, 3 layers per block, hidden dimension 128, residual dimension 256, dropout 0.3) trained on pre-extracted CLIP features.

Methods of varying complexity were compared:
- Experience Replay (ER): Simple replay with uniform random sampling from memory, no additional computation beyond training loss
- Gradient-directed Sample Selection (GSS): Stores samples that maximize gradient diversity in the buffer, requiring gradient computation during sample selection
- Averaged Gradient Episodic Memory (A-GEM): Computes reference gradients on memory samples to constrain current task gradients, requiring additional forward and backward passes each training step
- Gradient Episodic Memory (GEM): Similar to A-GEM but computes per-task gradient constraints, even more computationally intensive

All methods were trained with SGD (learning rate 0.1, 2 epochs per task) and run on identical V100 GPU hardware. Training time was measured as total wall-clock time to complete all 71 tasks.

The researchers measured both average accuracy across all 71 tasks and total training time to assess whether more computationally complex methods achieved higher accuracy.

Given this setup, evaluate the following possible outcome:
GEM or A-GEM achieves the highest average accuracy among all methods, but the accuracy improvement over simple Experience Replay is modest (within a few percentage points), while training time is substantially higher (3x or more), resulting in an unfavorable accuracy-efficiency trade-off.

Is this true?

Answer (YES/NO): NO